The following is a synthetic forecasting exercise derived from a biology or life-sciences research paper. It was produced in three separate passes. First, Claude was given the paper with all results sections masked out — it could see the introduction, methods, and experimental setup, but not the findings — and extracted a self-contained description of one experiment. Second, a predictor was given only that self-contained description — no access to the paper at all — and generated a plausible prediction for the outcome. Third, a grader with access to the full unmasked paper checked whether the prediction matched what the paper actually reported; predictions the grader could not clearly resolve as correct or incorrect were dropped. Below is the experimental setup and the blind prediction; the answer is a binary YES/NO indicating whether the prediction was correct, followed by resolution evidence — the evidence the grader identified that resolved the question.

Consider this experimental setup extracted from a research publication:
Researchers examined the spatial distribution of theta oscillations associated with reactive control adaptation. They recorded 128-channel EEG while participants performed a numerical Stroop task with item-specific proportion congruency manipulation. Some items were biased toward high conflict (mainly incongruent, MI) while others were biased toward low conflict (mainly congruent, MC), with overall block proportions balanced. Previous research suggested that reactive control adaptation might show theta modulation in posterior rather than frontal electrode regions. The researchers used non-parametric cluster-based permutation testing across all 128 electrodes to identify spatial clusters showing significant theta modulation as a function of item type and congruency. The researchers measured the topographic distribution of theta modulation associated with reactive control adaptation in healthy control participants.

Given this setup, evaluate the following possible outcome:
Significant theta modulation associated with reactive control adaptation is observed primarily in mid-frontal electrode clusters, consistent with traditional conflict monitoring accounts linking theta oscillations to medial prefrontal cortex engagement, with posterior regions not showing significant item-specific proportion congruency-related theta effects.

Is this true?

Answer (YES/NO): YES